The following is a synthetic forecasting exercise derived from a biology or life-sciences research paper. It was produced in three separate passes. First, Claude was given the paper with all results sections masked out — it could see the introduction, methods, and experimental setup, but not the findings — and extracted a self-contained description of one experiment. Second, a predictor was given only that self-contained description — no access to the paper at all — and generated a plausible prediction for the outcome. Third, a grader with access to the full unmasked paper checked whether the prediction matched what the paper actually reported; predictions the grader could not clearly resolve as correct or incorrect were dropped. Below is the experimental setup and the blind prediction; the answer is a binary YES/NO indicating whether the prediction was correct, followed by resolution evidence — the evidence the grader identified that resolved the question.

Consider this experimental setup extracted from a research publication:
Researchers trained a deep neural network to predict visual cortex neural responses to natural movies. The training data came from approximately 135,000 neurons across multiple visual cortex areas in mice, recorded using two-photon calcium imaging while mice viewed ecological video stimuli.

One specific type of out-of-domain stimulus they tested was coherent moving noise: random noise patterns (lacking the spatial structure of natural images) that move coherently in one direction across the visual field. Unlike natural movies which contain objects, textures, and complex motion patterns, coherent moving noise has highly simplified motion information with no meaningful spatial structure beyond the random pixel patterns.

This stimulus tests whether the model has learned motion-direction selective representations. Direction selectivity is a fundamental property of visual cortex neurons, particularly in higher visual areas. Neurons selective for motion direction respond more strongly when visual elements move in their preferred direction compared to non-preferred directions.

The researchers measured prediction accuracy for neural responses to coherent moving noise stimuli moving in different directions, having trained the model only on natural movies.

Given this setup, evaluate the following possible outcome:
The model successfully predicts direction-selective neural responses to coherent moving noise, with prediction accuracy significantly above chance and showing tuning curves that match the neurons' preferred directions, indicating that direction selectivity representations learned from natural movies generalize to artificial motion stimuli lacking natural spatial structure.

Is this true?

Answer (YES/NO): YES